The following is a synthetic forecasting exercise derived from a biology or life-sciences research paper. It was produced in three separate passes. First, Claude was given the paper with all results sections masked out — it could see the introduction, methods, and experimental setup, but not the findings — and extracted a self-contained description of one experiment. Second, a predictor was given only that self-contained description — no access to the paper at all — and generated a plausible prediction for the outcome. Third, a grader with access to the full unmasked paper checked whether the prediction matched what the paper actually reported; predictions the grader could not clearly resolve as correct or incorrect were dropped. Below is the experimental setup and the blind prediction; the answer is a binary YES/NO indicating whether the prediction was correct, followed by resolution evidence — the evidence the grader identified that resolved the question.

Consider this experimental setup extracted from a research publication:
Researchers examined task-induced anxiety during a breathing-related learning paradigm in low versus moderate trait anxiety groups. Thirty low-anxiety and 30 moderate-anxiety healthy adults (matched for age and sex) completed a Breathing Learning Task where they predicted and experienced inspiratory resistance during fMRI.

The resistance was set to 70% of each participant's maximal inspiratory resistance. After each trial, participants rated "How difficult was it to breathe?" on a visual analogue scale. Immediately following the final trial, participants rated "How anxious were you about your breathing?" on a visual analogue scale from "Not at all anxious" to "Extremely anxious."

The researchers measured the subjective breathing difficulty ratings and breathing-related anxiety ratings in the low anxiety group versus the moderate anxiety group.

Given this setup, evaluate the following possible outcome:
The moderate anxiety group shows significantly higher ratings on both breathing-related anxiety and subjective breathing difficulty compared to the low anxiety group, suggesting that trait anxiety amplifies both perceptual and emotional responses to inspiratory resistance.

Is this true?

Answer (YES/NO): NO